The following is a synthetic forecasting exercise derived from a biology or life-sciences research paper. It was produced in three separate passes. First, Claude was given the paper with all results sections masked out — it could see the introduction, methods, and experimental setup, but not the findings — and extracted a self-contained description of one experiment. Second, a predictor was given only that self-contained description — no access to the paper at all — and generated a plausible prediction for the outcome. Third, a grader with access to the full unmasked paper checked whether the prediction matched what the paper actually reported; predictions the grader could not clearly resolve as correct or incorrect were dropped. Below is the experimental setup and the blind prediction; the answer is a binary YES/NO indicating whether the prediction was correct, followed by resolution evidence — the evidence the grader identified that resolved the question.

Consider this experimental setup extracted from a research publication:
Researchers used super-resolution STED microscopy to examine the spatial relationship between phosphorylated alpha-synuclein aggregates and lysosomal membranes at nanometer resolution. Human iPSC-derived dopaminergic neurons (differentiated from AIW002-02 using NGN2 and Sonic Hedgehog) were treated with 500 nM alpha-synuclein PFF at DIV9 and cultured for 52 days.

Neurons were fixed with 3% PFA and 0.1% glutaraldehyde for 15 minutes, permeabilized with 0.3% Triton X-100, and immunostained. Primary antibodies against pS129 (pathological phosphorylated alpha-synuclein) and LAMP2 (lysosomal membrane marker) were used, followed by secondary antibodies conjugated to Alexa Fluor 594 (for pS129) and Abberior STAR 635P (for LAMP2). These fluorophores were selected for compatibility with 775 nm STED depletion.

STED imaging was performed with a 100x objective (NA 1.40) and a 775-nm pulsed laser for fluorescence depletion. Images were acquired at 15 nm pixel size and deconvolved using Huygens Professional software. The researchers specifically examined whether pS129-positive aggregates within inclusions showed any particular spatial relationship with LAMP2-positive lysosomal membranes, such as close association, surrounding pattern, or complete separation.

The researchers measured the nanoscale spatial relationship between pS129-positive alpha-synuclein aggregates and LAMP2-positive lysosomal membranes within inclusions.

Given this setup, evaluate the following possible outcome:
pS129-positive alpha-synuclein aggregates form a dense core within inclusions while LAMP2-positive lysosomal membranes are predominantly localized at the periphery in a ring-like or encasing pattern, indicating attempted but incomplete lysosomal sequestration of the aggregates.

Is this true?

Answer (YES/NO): NO